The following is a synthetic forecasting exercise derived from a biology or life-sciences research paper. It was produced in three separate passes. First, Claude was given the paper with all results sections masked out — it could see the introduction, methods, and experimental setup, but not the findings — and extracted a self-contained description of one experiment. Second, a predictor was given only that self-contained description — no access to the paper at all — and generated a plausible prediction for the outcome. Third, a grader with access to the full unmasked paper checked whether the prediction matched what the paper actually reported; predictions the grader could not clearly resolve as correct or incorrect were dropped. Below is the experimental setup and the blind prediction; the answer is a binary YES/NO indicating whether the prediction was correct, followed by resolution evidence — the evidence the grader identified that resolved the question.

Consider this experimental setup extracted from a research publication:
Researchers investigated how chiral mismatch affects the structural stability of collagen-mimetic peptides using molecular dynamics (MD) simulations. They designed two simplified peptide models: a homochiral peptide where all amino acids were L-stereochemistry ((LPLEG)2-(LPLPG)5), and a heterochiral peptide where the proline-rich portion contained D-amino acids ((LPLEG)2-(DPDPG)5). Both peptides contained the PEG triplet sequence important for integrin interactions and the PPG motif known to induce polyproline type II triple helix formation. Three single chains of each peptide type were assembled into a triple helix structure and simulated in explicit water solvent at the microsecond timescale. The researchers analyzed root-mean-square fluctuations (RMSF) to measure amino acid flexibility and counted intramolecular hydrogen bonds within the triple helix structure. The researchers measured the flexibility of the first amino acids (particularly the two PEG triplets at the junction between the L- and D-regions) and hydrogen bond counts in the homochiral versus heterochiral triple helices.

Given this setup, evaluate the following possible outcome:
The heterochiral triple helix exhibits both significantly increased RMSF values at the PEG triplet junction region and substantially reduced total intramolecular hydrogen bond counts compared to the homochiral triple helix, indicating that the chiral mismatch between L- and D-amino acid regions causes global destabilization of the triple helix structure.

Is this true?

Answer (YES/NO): NO